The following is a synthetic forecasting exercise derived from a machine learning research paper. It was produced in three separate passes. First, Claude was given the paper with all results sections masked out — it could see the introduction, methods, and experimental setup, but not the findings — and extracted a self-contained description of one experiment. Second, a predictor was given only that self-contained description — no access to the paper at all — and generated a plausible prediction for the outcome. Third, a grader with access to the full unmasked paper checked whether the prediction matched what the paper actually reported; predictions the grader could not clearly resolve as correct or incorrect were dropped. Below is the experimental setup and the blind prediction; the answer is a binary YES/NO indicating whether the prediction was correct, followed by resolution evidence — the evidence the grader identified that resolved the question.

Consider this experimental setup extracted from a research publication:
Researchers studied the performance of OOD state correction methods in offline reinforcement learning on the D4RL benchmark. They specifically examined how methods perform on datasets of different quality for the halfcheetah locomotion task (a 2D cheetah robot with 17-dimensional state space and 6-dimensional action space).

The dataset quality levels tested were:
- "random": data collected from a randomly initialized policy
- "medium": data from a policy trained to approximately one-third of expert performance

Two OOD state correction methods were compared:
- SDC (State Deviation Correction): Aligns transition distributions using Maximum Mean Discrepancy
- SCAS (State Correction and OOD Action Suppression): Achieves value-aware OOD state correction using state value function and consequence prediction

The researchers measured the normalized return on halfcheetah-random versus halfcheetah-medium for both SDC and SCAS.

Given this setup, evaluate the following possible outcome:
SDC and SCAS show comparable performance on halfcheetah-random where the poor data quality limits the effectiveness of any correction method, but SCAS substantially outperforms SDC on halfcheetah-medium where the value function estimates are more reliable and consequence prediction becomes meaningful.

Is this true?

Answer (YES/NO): NO